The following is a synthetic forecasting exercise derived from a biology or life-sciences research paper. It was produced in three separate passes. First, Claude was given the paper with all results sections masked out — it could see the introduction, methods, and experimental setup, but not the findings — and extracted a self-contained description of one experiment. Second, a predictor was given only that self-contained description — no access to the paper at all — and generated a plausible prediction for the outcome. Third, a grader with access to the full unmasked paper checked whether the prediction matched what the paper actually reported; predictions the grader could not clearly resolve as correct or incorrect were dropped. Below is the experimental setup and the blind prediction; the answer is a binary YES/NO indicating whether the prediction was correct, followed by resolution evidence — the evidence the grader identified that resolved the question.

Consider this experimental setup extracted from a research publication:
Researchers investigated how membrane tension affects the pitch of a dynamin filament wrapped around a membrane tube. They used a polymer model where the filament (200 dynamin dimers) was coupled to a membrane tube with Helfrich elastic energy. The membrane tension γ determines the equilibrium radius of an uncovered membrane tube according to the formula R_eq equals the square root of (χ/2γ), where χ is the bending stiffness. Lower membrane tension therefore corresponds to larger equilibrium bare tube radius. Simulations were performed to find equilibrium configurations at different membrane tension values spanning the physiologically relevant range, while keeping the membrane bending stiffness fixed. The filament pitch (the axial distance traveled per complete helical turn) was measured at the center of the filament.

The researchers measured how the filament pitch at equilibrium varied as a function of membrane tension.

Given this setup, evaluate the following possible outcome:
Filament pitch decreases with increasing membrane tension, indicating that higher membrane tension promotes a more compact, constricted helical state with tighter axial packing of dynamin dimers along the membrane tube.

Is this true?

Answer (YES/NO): NO